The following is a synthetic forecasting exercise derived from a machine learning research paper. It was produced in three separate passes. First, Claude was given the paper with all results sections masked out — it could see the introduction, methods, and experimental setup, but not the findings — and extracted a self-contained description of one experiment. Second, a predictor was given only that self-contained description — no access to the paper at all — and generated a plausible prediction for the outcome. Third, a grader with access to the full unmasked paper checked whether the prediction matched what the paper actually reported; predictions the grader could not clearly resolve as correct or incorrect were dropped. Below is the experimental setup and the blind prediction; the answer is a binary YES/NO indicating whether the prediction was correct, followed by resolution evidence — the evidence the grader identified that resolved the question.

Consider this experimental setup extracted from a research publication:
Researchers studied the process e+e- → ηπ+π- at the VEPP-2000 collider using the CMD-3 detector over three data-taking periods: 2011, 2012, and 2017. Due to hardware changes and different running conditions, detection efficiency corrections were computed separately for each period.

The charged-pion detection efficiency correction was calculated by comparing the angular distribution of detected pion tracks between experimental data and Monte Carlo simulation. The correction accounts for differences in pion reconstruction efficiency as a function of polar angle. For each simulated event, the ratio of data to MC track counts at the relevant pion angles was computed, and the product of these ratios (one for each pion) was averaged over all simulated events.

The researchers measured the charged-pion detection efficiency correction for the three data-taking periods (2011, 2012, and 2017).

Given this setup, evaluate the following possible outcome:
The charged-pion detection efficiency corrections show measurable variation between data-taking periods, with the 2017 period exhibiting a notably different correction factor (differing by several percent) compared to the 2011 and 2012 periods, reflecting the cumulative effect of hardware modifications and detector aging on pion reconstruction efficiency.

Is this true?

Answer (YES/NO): YES